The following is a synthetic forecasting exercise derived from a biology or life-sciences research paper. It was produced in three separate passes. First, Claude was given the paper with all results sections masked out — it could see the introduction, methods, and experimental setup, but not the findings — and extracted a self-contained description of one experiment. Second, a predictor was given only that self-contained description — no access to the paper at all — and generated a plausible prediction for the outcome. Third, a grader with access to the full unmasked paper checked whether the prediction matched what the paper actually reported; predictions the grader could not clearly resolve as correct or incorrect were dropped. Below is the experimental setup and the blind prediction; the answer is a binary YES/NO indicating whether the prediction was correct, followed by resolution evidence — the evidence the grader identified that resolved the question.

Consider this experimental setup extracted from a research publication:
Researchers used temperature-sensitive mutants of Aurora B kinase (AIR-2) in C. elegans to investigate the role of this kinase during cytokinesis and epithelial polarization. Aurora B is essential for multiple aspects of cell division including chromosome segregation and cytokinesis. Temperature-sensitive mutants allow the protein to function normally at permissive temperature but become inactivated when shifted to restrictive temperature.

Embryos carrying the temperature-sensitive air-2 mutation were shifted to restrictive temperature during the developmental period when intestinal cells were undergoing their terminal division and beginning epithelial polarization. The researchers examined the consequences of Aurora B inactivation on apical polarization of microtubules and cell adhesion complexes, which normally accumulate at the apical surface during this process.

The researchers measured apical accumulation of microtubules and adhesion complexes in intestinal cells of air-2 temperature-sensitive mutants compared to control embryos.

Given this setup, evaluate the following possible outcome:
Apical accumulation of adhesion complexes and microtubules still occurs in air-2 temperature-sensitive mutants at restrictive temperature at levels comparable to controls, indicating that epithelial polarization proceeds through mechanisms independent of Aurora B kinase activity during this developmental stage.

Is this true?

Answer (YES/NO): NO